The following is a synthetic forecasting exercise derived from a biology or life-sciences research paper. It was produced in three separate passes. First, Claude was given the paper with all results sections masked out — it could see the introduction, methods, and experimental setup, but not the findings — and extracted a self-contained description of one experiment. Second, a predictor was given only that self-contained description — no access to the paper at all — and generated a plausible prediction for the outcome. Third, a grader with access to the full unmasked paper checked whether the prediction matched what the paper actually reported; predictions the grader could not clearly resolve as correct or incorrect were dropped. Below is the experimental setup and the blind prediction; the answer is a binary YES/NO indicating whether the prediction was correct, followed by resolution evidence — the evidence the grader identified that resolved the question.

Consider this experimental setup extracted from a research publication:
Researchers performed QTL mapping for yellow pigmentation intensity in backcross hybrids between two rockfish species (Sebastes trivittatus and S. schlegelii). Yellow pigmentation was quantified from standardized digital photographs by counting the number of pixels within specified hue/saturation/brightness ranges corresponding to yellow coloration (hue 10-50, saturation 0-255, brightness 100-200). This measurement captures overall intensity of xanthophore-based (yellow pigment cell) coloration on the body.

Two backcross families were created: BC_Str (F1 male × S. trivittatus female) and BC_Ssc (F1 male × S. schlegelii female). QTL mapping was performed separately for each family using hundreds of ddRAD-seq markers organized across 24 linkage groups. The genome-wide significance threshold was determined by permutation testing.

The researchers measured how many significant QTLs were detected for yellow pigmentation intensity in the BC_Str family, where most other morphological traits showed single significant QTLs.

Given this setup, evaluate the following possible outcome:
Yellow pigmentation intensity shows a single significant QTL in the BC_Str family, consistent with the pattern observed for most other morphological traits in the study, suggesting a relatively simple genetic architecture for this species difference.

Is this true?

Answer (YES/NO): NO